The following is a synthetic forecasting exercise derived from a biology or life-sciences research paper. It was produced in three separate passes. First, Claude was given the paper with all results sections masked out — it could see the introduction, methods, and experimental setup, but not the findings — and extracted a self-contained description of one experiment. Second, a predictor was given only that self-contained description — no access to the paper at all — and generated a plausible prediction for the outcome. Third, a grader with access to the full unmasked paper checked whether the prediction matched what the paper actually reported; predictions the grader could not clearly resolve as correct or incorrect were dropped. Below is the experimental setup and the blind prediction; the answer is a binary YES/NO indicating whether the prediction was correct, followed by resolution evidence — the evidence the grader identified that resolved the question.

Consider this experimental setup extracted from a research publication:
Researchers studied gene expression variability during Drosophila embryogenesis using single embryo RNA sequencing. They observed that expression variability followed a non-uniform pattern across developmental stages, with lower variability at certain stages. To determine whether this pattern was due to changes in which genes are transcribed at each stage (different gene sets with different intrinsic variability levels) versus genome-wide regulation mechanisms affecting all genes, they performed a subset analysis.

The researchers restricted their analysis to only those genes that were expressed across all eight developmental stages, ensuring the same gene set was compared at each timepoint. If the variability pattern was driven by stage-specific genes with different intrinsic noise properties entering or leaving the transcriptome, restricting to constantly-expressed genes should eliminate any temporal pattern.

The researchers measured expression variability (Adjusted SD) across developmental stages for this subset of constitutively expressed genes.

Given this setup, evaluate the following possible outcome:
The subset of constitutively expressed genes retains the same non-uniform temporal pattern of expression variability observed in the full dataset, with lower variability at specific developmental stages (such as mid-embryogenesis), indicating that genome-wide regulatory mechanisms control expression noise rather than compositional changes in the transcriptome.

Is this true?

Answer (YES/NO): YES